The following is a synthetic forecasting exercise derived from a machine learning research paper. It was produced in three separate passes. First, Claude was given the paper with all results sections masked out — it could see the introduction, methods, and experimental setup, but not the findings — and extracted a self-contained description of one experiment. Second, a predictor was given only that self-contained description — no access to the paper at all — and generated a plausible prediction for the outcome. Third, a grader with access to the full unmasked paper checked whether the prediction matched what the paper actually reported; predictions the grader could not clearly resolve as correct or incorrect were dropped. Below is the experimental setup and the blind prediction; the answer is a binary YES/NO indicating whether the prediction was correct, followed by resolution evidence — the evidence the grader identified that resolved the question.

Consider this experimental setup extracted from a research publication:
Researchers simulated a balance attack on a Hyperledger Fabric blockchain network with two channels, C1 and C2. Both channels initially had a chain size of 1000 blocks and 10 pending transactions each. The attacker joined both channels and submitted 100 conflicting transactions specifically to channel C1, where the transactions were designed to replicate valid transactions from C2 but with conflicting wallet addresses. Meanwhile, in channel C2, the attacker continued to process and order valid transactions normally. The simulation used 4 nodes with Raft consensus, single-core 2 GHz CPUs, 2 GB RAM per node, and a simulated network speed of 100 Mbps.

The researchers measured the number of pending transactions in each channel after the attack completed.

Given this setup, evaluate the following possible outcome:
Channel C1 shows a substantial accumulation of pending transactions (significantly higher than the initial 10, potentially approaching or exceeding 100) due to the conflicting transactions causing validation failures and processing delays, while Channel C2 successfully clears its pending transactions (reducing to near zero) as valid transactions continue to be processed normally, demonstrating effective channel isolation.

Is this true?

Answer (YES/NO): NO